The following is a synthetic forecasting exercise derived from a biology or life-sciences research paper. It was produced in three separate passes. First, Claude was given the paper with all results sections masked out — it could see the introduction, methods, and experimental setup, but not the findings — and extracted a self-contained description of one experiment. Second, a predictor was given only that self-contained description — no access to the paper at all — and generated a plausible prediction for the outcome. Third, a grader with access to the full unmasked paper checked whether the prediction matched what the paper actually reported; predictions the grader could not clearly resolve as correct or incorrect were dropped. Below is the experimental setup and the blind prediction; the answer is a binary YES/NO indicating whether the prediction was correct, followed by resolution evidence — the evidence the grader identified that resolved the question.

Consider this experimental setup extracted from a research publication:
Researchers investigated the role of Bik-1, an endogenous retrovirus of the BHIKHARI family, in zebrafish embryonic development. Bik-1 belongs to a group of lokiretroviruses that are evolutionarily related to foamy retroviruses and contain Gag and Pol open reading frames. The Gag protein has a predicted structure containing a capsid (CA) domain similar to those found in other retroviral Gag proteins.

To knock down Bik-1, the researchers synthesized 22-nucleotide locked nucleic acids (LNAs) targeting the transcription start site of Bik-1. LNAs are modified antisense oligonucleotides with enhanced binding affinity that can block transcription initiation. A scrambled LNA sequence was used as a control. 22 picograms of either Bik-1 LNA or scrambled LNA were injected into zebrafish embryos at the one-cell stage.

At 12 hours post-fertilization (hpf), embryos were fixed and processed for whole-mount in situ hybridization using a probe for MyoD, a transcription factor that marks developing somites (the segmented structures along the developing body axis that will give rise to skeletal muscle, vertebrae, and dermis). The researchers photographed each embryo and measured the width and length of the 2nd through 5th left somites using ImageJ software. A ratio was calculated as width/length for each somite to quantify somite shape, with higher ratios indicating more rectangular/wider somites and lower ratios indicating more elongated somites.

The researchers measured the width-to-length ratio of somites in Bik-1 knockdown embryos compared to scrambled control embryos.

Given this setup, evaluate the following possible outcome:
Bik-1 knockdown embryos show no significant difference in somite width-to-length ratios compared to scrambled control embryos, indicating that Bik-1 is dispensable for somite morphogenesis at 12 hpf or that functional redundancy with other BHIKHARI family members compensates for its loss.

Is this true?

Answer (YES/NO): NO